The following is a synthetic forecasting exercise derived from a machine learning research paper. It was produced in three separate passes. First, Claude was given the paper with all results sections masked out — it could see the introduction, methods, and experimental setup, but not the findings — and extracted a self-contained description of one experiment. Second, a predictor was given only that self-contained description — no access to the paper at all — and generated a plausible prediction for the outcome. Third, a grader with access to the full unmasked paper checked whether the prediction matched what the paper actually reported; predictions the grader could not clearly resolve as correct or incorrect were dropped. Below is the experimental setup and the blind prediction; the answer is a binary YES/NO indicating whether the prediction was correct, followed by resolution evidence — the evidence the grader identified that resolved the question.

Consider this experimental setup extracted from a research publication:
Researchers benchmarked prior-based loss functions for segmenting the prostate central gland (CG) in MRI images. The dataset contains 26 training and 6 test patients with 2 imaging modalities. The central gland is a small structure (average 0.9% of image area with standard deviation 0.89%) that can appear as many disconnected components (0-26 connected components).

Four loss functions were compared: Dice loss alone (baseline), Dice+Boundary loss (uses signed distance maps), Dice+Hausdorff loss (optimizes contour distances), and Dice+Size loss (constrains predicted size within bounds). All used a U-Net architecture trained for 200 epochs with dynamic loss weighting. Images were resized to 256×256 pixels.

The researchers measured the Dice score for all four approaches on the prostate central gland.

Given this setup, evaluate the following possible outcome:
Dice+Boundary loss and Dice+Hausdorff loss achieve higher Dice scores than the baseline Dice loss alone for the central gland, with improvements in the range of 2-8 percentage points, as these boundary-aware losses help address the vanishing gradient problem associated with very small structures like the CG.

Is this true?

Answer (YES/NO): NO